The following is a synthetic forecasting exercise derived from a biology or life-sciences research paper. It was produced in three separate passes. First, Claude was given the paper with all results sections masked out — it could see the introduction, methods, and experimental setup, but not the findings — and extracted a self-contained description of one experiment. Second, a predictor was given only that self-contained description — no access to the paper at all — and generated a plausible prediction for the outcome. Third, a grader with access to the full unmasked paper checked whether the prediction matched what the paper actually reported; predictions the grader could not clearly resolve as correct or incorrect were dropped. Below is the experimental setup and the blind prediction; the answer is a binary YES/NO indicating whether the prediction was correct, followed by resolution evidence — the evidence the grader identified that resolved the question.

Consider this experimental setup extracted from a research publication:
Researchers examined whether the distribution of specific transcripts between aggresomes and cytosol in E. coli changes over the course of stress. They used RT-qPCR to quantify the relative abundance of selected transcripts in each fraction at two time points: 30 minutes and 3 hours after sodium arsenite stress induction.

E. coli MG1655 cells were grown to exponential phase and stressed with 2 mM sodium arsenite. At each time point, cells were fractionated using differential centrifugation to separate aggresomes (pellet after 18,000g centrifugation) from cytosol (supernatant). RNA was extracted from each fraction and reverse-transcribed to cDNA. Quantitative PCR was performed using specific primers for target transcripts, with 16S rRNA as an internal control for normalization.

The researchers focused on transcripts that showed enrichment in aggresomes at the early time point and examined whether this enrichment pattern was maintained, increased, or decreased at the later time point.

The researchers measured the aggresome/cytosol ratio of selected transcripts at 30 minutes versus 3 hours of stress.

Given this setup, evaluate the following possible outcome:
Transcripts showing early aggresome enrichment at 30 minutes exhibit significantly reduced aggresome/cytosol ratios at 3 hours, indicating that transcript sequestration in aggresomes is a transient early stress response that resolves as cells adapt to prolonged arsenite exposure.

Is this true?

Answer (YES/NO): NO